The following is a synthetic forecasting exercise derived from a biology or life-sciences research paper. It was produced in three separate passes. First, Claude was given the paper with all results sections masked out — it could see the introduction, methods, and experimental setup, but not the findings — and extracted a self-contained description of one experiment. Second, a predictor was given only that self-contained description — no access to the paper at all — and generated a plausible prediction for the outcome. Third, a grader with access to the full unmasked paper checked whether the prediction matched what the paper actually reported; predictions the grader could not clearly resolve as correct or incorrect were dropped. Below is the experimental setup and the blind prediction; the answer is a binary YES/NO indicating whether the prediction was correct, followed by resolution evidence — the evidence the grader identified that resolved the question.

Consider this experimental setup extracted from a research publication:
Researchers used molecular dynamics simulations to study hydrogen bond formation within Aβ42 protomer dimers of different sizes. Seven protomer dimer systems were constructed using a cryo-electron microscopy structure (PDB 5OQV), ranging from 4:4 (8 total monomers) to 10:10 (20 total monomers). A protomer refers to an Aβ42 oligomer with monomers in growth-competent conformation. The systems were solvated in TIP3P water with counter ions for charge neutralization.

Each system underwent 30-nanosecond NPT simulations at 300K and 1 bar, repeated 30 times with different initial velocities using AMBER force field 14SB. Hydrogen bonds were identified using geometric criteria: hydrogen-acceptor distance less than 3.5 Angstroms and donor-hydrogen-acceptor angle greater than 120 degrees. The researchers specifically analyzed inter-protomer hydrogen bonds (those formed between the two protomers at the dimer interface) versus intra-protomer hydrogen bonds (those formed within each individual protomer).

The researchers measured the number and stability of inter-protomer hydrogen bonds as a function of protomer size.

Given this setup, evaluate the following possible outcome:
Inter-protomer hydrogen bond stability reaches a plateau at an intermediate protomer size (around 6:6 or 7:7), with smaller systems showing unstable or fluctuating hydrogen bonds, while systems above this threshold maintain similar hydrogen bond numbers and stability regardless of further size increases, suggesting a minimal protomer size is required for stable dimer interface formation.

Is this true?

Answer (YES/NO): NO